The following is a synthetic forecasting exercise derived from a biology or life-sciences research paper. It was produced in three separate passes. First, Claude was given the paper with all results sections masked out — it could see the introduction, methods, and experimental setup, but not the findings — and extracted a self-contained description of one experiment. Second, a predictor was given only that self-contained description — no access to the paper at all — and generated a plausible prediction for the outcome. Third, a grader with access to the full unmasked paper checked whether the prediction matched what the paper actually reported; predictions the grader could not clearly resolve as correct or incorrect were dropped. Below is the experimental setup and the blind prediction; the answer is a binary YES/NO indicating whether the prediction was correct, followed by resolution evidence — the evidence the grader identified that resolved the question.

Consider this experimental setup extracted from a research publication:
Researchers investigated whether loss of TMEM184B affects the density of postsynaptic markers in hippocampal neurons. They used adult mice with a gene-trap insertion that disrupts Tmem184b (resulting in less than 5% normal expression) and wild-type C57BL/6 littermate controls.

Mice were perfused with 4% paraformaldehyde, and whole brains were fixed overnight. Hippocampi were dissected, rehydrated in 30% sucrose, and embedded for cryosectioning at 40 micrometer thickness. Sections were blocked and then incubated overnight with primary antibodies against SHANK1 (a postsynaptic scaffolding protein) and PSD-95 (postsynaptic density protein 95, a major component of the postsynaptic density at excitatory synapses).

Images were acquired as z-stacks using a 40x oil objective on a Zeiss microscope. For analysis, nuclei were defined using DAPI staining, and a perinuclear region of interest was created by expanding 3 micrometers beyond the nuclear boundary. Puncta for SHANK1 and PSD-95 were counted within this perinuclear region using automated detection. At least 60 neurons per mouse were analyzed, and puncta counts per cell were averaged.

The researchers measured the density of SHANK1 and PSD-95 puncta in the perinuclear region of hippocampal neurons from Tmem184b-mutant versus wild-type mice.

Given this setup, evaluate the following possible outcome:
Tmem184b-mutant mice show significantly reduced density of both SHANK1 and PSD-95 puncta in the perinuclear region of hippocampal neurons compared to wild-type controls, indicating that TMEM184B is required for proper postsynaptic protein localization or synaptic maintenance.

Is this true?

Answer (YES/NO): NO